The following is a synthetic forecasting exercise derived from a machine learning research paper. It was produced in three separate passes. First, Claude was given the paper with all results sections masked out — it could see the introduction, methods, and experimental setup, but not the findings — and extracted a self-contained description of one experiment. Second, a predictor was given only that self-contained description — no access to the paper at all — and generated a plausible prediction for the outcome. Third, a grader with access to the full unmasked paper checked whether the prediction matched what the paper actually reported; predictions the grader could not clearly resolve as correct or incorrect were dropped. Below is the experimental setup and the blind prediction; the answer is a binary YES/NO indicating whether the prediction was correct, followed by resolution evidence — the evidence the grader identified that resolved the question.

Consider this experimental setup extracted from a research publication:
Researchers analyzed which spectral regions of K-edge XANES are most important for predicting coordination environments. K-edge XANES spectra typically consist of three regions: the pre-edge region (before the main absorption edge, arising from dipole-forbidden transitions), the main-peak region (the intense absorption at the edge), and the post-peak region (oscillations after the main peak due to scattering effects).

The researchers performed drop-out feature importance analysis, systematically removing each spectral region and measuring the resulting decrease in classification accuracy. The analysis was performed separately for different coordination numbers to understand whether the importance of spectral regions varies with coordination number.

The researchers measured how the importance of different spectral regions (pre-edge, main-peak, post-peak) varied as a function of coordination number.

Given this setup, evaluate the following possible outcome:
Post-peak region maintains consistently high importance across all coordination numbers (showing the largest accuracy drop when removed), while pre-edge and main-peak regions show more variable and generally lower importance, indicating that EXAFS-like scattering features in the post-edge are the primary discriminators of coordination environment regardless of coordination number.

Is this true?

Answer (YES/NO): NO